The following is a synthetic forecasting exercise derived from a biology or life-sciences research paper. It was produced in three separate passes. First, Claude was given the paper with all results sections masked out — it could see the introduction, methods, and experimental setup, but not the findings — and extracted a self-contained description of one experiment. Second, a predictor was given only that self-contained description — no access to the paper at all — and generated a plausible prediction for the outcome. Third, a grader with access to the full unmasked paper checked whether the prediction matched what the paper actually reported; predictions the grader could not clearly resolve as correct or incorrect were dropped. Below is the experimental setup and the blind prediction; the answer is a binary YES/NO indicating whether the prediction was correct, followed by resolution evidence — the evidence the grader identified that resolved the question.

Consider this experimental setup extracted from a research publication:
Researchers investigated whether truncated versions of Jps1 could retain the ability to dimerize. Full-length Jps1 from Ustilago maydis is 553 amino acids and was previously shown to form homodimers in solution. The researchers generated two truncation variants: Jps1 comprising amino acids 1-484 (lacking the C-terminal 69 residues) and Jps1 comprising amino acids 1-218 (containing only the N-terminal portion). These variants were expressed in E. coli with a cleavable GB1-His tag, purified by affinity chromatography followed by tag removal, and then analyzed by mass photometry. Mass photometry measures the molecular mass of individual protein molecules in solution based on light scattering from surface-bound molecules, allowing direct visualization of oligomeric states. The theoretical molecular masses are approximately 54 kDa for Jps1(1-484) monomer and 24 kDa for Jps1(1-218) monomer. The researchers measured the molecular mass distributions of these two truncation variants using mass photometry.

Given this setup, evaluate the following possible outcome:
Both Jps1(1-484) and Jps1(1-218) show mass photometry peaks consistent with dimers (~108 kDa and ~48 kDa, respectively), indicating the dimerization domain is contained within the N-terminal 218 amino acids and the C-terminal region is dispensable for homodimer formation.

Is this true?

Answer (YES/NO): NO